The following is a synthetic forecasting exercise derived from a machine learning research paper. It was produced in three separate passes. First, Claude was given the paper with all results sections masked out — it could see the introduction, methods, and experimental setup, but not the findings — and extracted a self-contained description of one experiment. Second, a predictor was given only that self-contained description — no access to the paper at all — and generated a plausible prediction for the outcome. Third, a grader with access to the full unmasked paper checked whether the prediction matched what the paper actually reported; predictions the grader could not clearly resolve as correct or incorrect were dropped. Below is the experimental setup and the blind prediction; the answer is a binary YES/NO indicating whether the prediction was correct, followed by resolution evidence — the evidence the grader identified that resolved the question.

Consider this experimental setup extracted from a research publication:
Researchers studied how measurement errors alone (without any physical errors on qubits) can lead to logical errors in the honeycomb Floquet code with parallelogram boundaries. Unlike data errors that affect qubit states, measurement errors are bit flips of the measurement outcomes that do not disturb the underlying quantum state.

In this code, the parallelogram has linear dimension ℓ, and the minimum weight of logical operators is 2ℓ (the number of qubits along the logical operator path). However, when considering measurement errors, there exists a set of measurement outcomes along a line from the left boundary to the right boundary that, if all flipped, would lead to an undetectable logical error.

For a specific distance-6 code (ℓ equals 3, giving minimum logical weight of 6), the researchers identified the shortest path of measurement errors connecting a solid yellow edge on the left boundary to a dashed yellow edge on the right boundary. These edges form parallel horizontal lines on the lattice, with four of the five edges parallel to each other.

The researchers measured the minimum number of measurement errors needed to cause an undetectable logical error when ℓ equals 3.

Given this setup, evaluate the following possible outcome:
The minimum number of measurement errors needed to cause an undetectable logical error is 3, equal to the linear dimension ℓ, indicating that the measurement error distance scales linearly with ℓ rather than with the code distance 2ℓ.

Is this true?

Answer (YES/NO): NO